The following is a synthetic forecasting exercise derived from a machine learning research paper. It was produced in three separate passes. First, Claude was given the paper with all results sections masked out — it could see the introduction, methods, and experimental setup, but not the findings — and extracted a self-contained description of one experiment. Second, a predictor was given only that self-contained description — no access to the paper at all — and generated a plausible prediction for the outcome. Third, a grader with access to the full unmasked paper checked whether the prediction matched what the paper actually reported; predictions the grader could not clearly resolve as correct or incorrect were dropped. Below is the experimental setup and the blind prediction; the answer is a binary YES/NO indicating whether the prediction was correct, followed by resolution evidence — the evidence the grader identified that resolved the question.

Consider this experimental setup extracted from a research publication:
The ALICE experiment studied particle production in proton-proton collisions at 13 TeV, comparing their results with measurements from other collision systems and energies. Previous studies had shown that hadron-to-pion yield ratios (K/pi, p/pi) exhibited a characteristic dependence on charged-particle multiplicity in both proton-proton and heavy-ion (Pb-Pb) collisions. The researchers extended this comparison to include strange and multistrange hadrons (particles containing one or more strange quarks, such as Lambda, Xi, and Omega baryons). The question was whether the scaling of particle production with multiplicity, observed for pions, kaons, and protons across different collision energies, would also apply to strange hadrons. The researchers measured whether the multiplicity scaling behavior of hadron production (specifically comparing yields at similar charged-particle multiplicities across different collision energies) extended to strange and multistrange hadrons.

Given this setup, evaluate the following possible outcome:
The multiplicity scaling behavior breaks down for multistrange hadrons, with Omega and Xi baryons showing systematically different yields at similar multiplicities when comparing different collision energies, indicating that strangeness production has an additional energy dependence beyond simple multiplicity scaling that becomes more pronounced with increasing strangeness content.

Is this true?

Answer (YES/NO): NO